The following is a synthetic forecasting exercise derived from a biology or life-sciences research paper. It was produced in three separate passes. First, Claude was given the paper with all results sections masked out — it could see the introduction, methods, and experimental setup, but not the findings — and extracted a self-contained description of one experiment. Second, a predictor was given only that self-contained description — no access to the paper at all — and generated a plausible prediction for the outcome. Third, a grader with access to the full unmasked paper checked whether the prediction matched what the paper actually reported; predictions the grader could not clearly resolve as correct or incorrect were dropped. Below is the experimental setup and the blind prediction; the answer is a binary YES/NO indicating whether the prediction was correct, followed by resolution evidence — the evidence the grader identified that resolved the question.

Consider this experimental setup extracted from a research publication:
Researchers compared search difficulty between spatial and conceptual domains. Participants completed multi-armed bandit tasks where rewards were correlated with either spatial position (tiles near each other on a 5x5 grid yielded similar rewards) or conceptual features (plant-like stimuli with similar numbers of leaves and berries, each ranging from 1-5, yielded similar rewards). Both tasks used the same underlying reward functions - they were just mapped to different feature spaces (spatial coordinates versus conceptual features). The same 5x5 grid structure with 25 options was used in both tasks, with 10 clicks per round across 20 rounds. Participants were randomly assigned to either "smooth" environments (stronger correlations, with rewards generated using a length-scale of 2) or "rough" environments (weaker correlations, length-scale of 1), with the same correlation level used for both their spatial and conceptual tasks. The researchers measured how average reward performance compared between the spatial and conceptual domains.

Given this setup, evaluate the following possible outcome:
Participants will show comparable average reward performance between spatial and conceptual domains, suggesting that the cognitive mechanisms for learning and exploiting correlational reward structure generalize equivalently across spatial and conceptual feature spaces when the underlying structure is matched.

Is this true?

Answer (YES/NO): NO